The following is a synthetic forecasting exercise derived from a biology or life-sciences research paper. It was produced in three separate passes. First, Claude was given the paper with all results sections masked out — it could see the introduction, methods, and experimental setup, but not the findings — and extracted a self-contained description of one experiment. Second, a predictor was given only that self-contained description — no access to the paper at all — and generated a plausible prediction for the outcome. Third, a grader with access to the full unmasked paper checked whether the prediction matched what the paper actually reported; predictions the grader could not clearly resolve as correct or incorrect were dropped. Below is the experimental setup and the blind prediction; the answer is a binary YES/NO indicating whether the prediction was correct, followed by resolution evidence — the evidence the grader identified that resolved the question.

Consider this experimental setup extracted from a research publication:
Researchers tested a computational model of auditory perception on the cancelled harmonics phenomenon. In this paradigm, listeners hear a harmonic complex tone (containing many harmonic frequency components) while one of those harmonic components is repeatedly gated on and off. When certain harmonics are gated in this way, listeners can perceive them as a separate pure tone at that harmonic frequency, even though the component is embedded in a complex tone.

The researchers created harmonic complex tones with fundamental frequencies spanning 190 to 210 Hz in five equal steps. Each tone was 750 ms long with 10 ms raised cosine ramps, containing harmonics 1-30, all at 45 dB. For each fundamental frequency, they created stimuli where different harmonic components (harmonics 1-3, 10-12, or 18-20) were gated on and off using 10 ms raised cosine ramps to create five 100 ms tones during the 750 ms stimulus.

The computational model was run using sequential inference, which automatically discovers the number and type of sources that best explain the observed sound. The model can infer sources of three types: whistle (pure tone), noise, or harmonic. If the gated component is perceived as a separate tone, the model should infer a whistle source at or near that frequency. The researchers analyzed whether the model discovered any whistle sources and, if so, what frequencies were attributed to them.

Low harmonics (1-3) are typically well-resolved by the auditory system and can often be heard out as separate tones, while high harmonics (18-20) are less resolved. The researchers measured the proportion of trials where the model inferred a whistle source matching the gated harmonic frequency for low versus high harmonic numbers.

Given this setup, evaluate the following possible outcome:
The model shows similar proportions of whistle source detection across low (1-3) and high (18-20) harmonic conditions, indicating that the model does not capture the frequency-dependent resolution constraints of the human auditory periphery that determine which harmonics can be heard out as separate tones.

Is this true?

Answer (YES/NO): NO